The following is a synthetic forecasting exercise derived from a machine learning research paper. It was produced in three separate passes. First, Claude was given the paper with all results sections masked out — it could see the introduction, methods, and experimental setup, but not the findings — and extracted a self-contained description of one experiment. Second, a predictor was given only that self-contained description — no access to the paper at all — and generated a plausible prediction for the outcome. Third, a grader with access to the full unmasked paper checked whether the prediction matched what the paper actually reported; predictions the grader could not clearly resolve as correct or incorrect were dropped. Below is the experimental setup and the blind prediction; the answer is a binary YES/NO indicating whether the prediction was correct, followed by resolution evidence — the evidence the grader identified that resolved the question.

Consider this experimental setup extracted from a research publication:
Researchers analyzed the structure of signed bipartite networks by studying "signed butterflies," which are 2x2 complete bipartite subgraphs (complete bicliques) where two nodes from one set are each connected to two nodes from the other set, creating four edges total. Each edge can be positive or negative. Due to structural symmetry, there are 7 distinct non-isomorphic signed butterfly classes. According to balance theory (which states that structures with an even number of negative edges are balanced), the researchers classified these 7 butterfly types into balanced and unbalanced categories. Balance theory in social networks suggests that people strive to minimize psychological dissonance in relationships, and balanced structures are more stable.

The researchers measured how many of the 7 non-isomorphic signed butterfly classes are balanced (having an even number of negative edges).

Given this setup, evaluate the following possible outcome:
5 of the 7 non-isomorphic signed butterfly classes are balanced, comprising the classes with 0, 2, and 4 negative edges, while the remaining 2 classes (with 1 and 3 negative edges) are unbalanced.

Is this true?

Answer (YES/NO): YES